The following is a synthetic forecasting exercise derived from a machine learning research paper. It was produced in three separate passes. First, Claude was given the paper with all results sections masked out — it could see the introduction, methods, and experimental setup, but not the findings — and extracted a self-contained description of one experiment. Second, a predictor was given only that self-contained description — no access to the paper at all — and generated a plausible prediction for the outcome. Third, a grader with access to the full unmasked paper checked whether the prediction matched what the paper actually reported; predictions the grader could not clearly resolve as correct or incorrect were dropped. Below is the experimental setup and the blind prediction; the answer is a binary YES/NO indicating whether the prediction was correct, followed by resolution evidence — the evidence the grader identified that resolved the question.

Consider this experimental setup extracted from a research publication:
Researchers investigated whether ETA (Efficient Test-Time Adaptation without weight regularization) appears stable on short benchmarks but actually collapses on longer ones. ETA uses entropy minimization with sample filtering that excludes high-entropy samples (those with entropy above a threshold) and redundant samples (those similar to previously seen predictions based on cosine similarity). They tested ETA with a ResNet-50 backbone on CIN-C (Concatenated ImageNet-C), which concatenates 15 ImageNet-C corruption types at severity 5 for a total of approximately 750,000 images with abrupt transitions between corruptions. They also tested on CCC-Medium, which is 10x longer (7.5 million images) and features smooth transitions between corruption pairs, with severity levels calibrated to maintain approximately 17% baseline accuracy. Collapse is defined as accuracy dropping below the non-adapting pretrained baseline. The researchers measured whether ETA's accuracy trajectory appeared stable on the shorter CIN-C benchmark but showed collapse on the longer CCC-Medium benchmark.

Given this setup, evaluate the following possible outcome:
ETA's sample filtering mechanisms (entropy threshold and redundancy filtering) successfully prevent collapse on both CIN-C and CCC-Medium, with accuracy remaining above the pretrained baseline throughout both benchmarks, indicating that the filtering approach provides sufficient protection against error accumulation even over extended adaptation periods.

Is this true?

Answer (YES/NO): NO